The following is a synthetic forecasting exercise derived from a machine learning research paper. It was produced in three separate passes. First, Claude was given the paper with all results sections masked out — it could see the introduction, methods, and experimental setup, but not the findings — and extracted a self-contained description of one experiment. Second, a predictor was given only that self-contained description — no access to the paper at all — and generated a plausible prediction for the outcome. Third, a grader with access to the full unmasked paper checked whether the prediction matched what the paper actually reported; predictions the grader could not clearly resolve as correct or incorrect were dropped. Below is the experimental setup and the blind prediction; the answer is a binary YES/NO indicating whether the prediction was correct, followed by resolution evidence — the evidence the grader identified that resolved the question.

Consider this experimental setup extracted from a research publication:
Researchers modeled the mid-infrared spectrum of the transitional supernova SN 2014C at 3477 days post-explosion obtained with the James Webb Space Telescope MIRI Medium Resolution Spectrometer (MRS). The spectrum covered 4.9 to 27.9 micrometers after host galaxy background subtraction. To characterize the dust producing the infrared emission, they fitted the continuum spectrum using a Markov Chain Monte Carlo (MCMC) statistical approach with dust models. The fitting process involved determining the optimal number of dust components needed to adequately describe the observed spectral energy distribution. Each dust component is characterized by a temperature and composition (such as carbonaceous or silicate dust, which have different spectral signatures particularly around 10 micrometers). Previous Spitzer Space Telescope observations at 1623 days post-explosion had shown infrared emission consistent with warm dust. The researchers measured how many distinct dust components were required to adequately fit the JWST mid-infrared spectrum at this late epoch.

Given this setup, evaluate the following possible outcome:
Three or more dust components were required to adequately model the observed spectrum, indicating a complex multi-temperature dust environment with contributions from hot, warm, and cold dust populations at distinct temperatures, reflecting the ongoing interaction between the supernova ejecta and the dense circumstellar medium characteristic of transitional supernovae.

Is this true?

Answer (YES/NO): NO